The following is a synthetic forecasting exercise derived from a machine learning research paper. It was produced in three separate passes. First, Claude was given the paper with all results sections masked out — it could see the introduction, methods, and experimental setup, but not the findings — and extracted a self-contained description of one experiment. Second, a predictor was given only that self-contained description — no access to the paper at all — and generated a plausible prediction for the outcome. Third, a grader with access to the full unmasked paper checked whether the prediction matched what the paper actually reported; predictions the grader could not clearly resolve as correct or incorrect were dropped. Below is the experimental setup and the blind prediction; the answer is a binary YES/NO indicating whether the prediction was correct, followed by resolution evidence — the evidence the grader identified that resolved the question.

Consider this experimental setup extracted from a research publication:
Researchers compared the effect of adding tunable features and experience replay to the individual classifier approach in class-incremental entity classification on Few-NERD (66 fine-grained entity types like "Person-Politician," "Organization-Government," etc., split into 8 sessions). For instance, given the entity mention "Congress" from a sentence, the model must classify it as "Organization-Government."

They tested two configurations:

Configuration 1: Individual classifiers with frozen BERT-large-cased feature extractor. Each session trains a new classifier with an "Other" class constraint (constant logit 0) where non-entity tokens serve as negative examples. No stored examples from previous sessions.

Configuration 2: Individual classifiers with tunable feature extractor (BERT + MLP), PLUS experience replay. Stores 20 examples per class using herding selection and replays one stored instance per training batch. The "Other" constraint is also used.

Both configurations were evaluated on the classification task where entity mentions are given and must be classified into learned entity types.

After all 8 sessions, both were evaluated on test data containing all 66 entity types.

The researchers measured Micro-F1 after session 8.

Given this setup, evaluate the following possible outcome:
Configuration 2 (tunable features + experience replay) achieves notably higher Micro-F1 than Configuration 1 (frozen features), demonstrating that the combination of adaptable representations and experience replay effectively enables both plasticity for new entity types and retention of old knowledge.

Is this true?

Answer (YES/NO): YES